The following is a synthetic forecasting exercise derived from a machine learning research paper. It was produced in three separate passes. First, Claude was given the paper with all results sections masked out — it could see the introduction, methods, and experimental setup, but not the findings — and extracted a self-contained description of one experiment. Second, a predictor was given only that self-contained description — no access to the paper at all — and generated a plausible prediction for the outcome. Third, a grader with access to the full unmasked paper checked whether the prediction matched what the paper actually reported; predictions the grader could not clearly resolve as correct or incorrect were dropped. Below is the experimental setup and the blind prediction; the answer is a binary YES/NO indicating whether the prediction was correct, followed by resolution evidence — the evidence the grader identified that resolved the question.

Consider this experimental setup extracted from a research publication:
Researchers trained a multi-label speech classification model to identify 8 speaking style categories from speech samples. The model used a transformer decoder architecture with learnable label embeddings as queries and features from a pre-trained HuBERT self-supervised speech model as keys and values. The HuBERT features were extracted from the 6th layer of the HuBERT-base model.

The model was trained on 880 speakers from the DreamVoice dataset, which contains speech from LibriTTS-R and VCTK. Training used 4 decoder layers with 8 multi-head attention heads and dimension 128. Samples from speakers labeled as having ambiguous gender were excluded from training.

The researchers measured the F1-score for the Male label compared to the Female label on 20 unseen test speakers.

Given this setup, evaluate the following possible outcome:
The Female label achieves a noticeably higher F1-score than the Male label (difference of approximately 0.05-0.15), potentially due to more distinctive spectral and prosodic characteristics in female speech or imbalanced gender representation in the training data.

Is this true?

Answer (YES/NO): NO